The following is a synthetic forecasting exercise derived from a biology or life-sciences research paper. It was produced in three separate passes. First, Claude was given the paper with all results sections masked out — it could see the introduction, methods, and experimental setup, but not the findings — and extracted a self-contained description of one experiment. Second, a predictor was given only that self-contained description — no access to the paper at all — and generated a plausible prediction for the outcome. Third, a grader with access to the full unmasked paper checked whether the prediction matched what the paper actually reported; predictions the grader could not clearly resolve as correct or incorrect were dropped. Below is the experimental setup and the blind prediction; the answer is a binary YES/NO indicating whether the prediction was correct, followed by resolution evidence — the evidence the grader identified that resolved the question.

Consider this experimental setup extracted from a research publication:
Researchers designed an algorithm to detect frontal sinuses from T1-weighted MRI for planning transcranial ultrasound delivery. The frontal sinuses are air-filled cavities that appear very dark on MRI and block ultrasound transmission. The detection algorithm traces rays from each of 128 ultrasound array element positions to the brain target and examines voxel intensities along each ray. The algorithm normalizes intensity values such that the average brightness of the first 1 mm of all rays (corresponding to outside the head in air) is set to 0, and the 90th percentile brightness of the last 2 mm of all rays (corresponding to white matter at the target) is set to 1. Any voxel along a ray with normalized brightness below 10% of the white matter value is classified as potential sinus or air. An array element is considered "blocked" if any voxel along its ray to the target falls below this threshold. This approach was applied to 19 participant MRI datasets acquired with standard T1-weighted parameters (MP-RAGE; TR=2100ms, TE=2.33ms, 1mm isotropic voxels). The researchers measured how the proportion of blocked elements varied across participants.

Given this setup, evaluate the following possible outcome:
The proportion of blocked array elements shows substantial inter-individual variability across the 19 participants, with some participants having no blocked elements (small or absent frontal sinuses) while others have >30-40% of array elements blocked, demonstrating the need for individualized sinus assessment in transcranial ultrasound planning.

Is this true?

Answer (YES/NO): YES